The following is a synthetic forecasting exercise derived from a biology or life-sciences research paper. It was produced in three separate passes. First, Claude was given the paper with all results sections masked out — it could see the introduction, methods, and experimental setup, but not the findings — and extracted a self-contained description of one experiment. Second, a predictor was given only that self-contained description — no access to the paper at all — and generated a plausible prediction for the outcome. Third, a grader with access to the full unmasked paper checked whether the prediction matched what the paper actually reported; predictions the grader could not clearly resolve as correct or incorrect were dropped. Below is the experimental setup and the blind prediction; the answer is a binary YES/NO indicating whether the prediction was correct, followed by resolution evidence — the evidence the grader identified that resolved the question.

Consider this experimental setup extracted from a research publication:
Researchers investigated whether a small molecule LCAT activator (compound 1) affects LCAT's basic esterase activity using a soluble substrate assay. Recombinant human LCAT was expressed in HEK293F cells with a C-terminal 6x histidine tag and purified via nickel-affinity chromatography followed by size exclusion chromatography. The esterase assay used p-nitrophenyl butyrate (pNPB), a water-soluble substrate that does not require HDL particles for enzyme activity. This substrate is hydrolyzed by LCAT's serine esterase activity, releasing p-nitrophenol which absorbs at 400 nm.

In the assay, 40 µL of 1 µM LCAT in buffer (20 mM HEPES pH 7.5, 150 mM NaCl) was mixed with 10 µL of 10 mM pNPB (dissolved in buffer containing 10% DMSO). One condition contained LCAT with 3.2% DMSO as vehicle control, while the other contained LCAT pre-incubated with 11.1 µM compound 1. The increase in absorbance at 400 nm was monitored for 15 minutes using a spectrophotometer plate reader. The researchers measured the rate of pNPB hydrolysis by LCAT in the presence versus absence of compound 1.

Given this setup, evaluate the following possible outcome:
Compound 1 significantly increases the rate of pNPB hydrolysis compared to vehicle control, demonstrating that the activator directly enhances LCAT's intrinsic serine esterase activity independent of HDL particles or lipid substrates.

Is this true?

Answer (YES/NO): NO